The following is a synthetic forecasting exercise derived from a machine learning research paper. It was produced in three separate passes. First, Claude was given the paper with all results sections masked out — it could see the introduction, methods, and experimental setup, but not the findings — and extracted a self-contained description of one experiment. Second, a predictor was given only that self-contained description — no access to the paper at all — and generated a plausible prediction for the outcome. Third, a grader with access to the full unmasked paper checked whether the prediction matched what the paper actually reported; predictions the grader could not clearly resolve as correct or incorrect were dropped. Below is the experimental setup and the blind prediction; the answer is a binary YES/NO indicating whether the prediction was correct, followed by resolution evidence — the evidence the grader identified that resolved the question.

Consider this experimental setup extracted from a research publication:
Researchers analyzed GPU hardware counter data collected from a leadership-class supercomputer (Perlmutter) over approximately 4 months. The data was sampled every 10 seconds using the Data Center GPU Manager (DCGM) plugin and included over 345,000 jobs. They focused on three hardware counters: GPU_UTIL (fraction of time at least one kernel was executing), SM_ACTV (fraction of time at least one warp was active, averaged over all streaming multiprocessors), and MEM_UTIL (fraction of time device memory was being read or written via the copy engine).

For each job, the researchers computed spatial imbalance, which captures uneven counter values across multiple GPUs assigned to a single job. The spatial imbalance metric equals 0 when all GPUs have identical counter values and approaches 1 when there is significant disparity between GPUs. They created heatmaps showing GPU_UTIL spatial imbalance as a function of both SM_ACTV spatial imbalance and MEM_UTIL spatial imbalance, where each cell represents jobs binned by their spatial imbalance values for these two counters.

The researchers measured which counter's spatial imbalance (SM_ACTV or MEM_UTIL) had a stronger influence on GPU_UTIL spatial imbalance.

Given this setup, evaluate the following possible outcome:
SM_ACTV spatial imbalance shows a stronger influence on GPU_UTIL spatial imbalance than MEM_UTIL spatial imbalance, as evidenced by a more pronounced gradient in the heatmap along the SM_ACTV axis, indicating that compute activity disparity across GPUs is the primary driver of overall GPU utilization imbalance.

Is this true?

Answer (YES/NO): NO